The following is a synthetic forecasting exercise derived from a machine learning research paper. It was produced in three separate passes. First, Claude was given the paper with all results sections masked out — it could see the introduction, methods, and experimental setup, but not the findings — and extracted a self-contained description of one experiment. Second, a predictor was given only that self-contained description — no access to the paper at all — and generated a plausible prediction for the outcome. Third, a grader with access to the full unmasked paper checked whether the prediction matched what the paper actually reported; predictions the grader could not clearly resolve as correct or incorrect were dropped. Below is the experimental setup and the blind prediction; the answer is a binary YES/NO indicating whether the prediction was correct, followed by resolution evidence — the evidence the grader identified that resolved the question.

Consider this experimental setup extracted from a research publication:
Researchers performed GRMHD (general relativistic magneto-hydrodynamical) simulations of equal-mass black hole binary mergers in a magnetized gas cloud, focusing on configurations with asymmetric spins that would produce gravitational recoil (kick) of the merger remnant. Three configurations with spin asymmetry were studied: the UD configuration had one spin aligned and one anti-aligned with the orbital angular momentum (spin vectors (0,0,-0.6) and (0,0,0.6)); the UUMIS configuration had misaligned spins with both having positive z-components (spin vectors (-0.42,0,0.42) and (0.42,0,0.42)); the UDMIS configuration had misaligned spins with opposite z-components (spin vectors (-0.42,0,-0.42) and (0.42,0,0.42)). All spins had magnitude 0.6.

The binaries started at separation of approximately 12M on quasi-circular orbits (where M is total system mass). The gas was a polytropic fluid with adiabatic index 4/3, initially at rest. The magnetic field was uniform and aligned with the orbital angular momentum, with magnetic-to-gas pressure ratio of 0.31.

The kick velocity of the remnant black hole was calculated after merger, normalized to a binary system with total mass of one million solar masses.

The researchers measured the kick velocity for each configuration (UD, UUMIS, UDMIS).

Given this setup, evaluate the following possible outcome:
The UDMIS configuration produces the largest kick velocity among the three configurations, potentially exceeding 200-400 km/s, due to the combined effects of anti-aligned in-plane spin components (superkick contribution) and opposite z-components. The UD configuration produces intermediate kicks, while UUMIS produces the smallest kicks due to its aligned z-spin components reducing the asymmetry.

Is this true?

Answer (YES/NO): NO